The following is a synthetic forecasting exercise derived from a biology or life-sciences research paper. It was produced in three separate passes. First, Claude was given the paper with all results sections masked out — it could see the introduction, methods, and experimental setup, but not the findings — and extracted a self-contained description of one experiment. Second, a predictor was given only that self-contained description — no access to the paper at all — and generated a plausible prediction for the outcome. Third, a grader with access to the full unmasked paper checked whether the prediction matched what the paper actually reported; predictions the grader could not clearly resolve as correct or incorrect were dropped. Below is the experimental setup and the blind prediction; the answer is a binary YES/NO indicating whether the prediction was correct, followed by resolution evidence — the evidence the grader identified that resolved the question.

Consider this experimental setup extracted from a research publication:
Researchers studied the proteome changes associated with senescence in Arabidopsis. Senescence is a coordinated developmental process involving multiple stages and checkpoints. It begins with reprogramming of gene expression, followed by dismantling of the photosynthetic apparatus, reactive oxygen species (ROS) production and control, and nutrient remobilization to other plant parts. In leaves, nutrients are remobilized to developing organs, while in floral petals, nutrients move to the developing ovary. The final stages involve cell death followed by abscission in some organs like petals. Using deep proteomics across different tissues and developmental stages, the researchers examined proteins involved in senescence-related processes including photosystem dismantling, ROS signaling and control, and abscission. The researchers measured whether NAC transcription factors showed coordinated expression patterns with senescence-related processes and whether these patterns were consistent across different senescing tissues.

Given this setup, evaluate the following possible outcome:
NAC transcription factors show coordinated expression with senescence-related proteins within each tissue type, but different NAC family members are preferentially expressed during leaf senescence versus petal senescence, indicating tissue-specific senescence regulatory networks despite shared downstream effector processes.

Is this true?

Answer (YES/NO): NO